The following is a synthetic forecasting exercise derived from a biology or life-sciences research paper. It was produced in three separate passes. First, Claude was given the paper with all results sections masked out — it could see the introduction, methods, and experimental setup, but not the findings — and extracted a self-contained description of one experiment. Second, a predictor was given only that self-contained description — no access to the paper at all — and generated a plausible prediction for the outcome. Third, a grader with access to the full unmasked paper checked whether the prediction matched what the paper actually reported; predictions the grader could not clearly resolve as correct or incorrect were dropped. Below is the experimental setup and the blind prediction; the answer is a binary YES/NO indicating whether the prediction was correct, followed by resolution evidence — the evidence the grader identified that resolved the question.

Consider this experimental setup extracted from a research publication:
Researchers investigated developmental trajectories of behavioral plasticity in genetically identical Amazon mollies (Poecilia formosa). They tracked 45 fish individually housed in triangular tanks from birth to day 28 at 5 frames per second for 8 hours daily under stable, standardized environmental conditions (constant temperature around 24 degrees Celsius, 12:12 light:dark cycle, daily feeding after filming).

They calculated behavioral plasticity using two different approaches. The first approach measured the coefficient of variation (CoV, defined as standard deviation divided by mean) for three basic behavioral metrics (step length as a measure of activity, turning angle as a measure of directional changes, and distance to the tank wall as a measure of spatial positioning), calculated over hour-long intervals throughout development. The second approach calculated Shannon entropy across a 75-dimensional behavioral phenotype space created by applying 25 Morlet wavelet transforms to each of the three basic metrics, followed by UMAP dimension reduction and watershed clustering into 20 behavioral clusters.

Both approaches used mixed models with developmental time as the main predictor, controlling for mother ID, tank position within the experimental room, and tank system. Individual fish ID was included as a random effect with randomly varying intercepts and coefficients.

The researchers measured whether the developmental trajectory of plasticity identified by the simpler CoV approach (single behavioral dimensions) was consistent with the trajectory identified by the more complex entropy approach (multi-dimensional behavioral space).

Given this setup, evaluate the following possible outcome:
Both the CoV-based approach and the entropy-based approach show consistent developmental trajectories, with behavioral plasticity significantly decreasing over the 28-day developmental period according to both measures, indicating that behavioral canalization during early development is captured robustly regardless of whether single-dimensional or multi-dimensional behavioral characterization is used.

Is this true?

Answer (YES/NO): NO